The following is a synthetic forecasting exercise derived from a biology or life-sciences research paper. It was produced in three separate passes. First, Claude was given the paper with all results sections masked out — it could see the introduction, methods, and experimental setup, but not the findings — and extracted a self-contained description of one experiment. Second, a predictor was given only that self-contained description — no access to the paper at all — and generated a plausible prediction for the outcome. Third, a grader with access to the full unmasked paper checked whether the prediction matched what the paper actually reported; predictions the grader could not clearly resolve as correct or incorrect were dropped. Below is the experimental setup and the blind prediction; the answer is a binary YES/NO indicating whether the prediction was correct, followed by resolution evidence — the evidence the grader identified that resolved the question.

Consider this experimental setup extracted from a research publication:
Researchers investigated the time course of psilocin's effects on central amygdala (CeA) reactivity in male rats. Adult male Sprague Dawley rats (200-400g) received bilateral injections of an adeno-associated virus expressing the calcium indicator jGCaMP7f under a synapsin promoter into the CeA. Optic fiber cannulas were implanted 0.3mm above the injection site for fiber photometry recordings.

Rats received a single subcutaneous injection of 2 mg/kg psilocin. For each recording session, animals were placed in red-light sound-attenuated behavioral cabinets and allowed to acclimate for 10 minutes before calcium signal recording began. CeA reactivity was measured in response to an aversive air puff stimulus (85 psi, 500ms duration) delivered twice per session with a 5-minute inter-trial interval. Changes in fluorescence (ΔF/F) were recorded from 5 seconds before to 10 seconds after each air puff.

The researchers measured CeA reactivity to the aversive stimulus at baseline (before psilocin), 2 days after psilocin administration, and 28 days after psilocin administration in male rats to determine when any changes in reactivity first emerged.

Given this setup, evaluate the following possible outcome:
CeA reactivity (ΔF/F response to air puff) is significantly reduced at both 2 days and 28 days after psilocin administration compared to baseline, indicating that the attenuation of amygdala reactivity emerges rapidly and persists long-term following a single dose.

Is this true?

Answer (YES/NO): YES